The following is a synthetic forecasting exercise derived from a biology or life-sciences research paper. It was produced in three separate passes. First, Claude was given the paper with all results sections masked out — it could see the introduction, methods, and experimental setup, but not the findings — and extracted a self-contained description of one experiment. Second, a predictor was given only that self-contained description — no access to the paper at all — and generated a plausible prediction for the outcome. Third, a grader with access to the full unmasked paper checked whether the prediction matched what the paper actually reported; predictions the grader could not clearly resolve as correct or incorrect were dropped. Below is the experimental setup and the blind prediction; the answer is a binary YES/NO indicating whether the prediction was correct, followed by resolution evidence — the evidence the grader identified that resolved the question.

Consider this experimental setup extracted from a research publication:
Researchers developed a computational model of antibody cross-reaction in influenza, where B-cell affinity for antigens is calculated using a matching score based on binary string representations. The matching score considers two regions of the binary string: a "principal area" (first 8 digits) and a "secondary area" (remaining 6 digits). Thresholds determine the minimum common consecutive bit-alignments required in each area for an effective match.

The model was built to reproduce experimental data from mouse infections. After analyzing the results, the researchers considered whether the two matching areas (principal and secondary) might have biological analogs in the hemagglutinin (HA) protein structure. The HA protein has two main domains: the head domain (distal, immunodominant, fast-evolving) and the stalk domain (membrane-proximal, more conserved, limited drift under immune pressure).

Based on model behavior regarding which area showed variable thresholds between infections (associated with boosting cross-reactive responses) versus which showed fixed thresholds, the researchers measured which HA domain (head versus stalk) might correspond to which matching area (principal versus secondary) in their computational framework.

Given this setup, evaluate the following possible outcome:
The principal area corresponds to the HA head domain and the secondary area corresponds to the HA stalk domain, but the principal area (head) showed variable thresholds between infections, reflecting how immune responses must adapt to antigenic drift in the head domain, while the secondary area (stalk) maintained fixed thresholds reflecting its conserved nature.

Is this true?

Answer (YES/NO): NO